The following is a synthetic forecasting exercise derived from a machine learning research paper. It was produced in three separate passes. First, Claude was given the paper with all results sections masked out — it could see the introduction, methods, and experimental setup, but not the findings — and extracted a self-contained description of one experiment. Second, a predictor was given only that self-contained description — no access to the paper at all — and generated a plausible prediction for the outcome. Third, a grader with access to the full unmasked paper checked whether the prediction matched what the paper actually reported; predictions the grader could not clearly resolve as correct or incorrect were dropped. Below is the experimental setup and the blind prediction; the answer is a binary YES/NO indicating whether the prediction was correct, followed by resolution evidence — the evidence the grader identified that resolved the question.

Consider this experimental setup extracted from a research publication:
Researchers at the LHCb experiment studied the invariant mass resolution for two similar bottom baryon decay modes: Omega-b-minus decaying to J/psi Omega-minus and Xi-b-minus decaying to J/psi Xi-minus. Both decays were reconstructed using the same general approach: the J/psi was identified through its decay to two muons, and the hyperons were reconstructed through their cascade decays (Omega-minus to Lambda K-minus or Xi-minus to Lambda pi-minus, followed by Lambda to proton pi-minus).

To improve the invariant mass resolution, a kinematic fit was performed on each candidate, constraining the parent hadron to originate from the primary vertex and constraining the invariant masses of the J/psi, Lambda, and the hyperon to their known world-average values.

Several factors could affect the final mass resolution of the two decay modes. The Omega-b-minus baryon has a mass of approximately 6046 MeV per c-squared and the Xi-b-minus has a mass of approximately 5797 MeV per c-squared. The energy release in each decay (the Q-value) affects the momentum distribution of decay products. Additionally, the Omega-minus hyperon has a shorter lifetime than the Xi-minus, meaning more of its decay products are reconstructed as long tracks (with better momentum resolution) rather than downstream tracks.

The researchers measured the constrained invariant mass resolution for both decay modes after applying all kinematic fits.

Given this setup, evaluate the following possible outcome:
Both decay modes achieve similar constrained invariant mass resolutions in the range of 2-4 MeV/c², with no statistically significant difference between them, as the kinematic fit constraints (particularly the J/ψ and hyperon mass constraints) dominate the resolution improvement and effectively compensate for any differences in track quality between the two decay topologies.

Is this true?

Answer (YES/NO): NO